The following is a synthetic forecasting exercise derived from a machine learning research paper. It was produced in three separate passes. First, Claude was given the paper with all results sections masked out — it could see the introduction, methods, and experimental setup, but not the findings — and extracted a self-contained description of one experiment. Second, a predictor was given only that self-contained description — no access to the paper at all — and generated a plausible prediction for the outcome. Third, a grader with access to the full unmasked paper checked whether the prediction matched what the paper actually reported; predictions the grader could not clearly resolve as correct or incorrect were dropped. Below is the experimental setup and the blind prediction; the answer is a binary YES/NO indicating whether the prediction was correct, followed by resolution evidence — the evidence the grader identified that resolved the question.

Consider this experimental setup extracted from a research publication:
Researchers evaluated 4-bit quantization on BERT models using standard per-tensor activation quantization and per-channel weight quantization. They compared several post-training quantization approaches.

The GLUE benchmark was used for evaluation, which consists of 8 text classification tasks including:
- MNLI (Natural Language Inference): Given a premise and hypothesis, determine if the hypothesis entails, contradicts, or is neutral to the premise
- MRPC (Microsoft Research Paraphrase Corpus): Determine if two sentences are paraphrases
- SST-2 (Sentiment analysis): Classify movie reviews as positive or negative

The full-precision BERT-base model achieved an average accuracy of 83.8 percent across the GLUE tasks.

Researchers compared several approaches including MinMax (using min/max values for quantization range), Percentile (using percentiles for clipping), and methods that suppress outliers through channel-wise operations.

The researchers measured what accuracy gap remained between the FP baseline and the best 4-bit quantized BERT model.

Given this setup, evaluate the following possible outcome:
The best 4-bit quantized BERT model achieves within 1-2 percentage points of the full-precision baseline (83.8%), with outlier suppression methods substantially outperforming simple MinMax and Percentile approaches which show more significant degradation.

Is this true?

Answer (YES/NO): NO